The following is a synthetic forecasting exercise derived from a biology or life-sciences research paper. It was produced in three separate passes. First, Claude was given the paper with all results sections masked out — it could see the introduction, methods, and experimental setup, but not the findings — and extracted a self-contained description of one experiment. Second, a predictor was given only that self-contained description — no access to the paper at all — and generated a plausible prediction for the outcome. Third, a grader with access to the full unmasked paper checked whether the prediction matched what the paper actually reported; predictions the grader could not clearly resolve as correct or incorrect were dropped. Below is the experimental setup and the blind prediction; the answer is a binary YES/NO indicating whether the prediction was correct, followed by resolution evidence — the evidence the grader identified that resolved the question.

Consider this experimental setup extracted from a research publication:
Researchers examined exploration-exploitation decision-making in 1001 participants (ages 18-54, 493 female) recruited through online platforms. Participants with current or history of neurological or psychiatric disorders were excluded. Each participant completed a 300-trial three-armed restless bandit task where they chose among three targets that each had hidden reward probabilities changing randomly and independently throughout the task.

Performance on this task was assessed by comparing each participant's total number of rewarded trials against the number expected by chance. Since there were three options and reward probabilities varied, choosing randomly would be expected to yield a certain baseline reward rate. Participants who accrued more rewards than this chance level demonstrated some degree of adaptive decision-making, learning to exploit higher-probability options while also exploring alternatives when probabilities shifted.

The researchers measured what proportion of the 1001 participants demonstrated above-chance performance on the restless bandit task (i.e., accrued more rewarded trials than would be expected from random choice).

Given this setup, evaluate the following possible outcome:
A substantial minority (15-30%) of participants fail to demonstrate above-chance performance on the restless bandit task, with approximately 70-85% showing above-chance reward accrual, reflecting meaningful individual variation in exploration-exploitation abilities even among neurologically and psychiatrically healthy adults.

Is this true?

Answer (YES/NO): NO